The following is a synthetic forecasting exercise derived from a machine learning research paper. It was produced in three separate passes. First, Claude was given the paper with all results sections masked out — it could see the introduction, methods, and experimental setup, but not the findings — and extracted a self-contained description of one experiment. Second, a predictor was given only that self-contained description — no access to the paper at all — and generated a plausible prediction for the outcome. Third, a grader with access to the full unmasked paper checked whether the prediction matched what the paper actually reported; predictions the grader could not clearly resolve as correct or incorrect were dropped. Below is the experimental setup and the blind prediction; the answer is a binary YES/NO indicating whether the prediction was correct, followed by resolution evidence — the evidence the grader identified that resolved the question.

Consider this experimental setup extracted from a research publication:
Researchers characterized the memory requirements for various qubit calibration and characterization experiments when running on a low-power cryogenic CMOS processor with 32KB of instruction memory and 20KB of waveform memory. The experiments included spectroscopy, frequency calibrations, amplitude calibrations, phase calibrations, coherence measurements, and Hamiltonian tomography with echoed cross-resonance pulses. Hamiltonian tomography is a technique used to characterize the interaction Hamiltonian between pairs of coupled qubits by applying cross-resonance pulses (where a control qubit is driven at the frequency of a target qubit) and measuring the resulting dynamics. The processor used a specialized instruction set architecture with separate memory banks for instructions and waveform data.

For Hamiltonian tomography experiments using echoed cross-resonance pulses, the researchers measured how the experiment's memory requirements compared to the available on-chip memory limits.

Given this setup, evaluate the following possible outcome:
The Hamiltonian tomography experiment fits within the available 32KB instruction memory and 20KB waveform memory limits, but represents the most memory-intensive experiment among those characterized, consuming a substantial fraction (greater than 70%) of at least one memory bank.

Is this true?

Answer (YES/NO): NO